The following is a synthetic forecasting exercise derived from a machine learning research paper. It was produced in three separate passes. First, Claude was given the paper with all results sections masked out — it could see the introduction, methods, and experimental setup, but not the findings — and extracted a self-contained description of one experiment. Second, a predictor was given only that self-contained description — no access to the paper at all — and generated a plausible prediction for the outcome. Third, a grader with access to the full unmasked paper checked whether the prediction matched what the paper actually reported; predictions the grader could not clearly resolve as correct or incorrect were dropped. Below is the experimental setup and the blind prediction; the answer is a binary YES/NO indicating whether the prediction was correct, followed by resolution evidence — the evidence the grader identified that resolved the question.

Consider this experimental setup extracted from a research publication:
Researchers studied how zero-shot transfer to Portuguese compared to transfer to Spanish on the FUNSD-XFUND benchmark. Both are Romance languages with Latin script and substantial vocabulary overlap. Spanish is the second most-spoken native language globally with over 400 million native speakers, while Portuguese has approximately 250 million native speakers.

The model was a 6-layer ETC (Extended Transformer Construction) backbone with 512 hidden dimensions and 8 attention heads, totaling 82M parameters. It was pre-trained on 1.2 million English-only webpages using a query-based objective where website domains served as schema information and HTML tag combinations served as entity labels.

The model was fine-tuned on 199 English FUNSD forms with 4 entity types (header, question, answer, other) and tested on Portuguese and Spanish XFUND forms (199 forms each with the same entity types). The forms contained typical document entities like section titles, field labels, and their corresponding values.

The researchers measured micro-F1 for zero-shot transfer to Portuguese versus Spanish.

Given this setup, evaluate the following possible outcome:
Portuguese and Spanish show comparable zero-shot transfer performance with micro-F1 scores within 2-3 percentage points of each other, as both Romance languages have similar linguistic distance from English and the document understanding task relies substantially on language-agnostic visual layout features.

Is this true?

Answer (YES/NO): NO